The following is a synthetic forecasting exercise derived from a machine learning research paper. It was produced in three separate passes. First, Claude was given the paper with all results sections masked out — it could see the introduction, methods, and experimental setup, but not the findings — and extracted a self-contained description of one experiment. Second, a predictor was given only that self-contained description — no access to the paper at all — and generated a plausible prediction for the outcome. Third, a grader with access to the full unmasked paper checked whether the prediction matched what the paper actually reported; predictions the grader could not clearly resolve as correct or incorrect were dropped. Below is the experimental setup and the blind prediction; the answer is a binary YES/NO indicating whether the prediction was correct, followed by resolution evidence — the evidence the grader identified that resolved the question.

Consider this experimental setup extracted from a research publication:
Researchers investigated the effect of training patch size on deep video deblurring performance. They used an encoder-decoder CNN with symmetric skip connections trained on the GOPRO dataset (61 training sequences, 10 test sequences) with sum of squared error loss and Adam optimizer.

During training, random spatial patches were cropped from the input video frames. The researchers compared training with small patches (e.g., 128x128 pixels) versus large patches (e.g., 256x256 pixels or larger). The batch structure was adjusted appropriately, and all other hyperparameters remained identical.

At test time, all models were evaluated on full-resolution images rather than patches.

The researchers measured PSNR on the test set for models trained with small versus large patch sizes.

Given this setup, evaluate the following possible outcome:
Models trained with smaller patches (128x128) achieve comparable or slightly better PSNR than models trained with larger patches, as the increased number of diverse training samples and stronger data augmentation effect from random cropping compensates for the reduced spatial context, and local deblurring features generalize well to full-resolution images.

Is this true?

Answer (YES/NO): NO